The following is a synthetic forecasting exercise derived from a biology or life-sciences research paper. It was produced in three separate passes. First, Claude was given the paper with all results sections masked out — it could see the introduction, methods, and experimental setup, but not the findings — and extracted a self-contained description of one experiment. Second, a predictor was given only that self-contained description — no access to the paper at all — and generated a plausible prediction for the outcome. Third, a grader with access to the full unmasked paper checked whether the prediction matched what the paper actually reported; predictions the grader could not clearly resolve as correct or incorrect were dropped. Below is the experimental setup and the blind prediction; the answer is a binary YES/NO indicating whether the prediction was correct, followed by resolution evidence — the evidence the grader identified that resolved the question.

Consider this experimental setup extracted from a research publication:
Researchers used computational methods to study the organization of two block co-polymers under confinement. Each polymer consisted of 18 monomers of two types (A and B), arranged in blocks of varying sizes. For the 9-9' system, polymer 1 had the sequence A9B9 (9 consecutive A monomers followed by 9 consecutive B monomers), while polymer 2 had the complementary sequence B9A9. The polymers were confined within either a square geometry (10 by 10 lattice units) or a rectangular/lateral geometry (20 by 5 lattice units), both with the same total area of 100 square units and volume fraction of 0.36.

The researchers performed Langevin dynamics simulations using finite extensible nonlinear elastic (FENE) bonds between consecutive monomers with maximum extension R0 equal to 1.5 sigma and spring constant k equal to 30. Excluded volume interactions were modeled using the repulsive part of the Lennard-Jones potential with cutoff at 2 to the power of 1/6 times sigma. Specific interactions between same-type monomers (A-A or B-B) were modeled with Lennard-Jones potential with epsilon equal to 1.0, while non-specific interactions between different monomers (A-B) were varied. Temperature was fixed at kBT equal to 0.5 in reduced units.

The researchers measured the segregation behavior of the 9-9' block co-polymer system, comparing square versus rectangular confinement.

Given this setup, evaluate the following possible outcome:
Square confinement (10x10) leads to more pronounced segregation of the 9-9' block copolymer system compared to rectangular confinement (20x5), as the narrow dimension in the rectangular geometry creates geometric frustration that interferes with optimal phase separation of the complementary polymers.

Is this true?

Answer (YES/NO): NO